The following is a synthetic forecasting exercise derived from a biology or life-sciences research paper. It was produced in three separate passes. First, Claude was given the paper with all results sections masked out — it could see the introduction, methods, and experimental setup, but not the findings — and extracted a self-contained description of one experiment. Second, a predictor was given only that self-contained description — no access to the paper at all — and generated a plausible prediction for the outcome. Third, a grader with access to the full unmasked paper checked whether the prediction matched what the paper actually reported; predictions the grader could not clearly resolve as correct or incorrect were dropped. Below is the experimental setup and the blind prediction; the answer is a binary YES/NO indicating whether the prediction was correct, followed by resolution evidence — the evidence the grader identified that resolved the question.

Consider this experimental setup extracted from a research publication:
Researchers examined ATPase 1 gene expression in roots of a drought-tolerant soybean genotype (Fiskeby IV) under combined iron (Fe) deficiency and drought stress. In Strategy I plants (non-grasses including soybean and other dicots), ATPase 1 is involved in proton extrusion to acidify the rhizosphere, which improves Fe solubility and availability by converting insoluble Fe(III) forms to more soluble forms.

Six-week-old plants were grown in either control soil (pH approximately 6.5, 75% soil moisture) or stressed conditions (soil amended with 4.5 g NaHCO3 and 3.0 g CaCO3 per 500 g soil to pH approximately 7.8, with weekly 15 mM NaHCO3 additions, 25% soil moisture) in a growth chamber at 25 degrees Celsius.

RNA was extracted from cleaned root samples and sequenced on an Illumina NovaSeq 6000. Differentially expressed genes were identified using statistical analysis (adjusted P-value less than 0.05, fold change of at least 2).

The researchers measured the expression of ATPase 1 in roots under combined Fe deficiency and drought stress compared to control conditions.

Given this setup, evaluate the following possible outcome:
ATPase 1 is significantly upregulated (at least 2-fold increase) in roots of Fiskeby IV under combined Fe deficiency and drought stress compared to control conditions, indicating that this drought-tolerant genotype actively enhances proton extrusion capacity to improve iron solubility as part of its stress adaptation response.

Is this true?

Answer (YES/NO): YES